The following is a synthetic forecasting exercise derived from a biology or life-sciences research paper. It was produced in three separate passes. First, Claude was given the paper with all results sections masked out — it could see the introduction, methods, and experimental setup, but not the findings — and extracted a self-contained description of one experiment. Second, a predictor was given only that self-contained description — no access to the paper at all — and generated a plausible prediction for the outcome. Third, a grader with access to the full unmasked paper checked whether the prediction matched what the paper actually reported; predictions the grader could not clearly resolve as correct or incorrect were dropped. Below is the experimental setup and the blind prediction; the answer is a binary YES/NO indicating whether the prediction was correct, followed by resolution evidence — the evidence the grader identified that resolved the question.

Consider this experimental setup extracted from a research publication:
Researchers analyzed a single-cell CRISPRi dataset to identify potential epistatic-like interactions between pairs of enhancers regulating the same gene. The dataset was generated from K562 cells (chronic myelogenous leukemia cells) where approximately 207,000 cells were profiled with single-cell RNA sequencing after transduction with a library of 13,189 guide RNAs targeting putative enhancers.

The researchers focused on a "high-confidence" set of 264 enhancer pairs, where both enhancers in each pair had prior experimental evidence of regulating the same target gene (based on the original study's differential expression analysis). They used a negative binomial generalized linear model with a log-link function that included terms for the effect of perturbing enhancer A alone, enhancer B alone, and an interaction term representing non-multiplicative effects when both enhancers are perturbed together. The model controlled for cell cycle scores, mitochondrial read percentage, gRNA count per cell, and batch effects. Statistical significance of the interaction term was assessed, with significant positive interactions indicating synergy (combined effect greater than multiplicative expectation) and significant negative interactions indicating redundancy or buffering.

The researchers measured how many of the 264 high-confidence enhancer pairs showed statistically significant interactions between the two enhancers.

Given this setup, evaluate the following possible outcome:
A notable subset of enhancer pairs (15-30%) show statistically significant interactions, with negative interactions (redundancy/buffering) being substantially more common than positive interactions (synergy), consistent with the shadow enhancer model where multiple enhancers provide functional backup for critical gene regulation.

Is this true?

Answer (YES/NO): NO